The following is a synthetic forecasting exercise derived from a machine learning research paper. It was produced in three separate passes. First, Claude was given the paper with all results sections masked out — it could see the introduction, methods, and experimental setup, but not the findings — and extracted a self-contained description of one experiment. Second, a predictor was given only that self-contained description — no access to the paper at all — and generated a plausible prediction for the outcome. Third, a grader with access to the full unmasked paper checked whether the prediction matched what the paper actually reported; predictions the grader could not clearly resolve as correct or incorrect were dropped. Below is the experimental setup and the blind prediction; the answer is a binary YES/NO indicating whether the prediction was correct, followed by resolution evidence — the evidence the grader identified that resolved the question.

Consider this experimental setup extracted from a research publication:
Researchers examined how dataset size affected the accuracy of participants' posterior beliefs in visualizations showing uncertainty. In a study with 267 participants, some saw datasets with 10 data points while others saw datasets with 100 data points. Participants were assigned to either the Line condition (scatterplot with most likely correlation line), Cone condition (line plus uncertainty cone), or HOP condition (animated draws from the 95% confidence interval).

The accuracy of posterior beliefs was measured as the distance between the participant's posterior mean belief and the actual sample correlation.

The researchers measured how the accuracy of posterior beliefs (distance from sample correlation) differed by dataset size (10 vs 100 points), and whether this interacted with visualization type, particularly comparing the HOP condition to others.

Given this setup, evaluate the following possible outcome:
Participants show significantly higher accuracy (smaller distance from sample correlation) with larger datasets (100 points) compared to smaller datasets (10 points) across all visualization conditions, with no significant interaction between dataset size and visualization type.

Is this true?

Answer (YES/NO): NO